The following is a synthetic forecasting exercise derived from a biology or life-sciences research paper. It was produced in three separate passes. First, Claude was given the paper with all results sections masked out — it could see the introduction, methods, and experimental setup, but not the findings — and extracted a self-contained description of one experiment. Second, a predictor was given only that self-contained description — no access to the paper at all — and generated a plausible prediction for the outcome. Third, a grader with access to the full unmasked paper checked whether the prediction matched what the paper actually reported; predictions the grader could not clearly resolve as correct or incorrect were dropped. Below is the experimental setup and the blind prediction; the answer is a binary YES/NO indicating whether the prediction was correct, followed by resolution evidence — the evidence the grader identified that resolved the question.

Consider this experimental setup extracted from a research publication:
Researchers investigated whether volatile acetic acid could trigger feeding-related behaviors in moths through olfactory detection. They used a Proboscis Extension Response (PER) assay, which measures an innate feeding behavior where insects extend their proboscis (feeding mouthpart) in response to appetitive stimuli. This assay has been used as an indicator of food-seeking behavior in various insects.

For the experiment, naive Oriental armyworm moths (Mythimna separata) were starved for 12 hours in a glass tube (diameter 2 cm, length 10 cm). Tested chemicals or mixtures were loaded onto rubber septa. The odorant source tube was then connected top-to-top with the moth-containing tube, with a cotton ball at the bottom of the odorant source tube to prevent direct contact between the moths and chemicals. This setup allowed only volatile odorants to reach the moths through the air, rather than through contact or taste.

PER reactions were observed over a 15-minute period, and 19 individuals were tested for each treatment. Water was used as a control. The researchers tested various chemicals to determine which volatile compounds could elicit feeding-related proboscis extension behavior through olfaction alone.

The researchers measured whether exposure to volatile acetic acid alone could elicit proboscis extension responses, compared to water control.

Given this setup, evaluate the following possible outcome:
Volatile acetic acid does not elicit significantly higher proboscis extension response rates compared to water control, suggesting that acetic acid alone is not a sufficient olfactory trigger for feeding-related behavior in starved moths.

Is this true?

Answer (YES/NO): NO